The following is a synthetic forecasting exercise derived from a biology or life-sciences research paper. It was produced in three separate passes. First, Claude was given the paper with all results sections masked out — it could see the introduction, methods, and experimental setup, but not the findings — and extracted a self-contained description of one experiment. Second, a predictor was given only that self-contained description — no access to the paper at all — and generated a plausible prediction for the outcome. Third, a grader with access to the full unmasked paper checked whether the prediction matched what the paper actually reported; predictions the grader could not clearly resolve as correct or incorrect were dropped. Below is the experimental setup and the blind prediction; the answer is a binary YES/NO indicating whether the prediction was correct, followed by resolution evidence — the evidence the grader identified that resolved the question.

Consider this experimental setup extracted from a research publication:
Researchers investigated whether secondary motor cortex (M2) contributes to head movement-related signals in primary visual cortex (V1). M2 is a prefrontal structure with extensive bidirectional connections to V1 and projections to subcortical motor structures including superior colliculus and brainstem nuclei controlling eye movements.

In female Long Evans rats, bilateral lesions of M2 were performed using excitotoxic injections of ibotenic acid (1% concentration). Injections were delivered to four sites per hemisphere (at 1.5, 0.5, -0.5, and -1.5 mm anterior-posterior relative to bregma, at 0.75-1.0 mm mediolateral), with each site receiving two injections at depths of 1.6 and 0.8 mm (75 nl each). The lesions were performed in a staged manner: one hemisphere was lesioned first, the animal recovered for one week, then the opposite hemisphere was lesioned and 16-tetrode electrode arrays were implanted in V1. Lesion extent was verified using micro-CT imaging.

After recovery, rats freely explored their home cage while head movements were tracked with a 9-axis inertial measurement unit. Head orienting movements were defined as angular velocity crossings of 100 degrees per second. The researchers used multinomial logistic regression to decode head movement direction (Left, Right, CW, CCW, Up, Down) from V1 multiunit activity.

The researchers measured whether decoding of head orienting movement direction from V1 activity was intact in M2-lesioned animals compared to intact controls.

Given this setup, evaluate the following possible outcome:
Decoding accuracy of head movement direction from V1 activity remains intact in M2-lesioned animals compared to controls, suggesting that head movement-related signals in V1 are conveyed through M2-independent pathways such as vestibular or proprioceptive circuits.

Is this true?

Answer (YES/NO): NO